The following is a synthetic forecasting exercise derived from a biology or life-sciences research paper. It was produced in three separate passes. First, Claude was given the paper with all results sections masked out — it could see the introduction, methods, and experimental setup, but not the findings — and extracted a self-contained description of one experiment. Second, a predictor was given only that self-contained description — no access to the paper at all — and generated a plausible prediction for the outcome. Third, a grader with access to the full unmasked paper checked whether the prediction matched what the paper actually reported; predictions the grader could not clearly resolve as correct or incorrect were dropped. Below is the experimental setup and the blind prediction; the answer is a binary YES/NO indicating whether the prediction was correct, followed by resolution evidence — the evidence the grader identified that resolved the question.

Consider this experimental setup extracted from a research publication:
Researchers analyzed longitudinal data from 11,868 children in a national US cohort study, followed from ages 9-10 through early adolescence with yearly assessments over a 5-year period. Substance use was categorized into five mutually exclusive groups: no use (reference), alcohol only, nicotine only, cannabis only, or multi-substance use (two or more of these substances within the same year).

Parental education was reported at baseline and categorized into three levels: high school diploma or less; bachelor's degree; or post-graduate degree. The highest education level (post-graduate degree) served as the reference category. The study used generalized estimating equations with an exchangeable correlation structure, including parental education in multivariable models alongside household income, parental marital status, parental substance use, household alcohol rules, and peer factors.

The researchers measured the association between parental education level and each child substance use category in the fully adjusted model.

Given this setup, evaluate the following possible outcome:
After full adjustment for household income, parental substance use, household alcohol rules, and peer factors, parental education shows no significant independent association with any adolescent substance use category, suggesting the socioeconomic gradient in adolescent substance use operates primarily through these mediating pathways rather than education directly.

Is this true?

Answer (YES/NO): NO